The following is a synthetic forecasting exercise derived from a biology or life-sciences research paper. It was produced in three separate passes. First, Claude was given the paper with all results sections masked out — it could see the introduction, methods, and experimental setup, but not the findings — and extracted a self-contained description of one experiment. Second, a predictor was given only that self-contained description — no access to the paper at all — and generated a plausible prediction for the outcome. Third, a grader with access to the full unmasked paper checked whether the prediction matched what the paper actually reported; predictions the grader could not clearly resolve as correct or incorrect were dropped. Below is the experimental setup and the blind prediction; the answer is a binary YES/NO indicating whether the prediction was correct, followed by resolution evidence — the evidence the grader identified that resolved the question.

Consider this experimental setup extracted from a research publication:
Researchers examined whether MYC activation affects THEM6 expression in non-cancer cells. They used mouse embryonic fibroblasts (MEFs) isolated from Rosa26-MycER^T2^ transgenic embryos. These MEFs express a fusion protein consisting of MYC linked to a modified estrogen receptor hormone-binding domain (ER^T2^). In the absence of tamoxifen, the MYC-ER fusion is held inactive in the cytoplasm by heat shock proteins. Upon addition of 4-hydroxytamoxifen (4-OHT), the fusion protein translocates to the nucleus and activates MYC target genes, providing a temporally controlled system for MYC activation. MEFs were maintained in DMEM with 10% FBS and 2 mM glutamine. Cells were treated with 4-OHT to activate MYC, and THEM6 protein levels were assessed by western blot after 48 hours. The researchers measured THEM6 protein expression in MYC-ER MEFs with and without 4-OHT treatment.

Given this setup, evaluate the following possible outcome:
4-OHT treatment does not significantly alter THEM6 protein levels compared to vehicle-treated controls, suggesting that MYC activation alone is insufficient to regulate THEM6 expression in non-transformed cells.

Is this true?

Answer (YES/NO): NO